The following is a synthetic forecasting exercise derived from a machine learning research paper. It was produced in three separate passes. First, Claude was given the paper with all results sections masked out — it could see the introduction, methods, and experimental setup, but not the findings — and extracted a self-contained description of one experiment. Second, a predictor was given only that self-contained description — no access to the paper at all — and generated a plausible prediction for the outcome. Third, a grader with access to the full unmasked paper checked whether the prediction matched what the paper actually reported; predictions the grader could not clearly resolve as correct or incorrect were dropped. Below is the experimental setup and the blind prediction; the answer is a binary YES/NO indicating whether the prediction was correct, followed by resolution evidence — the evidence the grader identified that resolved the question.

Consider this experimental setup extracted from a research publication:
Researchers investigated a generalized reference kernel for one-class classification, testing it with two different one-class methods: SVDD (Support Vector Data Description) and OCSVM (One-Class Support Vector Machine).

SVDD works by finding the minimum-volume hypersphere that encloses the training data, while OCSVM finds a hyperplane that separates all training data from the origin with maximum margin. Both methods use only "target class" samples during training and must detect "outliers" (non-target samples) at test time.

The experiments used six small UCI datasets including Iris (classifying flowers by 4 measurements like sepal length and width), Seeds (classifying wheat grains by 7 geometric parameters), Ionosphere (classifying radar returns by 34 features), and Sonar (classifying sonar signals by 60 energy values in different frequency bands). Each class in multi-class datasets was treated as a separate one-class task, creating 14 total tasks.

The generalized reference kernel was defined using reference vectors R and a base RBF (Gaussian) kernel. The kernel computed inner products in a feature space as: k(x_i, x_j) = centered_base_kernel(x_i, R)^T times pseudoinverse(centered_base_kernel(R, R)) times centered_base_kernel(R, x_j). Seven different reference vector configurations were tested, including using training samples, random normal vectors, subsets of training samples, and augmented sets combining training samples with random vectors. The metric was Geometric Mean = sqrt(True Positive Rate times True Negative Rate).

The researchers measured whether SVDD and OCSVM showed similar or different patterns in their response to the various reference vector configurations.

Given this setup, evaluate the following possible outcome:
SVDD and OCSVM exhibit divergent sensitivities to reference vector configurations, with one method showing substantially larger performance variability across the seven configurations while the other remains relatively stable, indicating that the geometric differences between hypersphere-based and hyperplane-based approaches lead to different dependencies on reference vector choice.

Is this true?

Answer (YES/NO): YES